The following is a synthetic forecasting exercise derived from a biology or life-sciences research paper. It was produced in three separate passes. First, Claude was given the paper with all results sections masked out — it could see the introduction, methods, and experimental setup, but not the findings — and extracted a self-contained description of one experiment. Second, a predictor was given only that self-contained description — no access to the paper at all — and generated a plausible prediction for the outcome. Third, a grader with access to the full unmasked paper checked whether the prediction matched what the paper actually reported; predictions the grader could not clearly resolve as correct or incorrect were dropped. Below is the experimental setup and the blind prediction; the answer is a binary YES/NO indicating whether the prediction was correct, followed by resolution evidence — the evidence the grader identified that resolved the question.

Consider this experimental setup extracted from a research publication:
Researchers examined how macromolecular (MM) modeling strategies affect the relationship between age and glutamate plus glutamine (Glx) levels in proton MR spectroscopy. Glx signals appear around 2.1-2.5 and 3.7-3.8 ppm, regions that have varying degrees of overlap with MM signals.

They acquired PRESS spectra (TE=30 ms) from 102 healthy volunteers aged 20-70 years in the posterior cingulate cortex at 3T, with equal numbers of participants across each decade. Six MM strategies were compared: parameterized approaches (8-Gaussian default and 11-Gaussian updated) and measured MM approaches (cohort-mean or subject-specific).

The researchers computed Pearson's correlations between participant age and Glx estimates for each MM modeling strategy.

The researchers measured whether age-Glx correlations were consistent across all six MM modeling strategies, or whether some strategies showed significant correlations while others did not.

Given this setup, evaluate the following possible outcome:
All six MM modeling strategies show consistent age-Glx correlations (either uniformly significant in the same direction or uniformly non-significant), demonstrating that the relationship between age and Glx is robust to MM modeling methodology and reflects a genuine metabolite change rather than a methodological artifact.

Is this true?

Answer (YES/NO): NO